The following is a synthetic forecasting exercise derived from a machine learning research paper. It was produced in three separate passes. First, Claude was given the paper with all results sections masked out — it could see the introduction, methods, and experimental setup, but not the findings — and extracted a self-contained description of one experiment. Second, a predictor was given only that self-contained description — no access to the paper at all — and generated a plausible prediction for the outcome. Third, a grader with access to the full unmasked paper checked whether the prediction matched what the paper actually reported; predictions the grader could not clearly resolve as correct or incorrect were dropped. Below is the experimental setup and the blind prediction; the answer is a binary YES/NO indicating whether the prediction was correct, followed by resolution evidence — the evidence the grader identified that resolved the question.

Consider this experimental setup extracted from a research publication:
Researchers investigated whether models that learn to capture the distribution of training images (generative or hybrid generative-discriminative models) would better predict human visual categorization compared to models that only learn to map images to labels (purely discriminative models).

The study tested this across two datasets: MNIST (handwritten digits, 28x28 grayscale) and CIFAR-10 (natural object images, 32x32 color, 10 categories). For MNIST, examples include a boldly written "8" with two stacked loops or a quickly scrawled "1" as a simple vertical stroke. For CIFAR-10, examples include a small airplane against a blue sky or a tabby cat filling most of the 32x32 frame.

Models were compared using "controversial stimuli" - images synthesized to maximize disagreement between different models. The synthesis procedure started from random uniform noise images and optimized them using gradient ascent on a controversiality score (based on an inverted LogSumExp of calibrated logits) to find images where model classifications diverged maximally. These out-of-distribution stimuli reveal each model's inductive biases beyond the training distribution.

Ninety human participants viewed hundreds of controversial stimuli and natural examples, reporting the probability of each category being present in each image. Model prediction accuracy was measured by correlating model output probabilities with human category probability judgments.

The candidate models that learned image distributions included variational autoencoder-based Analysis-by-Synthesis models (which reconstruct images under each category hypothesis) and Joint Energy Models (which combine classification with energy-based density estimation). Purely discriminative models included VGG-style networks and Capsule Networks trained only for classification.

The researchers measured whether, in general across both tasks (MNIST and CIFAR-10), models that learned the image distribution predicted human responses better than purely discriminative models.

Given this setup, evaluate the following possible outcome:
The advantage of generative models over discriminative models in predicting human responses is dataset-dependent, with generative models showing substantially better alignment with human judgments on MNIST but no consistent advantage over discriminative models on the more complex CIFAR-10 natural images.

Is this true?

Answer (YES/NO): NO